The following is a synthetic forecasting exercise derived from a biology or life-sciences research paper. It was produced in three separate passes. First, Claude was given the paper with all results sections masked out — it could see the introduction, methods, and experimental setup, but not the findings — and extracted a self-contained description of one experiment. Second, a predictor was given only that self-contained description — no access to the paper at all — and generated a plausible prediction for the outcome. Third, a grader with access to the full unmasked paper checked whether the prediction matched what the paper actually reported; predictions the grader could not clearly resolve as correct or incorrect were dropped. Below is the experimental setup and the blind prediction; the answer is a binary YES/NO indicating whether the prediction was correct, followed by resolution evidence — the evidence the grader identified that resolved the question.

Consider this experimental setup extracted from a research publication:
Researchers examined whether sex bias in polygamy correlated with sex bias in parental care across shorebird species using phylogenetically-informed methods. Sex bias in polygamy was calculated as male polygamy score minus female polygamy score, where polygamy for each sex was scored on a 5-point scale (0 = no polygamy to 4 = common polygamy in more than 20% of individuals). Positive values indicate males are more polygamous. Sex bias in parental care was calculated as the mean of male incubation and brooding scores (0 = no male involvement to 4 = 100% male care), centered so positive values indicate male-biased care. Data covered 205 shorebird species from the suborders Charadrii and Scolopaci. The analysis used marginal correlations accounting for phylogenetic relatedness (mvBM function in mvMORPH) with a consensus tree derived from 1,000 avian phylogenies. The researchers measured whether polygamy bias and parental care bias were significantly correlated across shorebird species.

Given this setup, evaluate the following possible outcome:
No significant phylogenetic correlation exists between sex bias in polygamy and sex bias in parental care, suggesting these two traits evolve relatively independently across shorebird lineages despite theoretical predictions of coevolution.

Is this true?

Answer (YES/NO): NO